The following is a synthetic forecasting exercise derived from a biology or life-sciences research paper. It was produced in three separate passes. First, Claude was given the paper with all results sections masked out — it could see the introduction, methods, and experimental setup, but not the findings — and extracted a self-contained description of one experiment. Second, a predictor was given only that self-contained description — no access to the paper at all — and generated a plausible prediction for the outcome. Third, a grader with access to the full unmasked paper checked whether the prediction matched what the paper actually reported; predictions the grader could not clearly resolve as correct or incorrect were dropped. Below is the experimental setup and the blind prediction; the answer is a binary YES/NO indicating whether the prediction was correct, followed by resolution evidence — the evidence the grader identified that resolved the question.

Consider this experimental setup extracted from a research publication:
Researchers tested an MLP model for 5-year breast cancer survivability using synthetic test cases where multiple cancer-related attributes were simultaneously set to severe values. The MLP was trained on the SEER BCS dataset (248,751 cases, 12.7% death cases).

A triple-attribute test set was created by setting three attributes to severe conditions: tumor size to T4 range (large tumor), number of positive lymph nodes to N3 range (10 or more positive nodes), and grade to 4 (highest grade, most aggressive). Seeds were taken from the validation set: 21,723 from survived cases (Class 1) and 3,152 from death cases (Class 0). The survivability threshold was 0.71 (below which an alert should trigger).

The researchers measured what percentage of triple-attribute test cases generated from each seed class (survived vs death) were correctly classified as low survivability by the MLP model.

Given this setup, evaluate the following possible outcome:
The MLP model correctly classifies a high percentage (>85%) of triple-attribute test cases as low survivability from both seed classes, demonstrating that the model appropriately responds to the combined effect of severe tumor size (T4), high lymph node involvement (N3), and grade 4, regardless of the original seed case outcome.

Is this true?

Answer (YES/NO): YES